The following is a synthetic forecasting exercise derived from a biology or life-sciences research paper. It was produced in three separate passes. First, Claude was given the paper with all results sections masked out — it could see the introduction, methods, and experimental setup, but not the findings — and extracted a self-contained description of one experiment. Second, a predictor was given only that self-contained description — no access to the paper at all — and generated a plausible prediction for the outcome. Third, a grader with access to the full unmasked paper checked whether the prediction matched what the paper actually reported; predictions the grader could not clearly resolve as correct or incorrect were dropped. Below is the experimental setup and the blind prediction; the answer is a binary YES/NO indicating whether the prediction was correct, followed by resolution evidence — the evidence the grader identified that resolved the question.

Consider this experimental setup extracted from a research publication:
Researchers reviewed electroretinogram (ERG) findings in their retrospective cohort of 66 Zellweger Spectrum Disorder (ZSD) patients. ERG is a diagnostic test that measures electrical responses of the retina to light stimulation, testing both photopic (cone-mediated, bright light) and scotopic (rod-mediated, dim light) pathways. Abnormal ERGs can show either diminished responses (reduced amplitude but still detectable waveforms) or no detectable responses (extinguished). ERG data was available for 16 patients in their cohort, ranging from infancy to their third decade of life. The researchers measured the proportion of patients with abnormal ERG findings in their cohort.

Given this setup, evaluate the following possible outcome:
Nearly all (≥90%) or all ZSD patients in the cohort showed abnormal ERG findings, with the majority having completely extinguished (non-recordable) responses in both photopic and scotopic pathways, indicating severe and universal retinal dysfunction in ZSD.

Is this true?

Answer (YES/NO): YES